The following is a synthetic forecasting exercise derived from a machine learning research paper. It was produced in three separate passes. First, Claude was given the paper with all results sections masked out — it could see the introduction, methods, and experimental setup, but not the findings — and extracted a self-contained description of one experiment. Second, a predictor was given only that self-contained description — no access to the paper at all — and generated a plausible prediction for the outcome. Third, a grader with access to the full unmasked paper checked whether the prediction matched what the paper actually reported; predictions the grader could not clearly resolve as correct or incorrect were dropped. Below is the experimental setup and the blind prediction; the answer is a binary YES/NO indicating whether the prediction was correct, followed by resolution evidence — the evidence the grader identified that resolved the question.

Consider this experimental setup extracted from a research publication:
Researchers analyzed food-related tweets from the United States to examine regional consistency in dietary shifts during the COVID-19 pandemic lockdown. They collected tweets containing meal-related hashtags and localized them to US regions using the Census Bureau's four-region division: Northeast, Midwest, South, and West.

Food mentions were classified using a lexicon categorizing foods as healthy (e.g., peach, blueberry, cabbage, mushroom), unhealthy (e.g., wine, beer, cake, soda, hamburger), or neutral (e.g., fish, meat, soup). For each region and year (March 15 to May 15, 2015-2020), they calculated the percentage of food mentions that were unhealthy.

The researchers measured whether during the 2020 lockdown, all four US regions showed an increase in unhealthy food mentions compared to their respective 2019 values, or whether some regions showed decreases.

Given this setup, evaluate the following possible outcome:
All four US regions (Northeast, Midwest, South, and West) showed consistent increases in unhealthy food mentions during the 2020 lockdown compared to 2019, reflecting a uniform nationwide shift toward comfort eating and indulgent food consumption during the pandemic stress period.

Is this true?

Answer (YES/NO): YES